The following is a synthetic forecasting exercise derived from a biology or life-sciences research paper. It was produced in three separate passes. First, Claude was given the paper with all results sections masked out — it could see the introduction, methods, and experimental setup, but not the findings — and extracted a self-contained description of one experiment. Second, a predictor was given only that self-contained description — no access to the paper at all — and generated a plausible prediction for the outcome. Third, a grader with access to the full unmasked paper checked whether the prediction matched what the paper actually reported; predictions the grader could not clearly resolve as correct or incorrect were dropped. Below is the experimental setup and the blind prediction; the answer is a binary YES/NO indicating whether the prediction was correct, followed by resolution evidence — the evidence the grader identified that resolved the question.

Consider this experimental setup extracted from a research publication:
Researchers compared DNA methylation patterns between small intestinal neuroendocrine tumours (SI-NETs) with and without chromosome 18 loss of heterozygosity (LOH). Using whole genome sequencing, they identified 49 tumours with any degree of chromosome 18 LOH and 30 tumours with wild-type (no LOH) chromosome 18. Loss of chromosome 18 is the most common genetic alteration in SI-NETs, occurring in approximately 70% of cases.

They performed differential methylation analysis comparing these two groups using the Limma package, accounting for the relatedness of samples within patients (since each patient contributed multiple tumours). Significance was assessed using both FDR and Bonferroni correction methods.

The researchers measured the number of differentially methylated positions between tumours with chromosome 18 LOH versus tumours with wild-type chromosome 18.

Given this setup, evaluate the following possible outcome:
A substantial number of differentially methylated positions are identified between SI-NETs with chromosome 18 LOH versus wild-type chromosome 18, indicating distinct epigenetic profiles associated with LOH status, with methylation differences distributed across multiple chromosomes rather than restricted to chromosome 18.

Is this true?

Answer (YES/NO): YES